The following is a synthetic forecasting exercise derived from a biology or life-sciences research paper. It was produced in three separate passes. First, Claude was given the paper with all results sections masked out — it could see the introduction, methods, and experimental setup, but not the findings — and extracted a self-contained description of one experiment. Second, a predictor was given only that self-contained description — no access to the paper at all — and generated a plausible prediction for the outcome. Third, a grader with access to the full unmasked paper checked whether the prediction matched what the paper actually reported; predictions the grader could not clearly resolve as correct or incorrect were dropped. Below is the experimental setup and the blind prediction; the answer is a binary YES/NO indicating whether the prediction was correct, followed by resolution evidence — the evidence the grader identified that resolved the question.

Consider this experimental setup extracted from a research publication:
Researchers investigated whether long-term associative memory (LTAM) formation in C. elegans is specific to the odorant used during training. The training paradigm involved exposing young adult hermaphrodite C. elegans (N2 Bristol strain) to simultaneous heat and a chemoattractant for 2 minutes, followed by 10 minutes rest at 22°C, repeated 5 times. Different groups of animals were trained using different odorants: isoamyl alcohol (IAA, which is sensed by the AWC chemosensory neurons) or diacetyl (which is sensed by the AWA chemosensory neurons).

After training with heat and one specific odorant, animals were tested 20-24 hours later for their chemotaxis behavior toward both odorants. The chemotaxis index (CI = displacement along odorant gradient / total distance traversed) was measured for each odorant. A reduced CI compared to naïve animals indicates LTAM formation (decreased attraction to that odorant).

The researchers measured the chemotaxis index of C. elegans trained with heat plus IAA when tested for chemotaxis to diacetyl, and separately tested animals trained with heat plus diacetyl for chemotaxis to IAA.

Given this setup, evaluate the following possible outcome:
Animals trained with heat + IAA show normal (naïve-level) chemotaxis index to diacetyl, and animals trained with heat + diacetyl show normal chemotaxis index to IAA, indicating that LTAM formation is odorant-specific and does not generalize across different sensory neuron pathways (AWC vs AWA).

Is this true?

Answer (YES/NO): YES